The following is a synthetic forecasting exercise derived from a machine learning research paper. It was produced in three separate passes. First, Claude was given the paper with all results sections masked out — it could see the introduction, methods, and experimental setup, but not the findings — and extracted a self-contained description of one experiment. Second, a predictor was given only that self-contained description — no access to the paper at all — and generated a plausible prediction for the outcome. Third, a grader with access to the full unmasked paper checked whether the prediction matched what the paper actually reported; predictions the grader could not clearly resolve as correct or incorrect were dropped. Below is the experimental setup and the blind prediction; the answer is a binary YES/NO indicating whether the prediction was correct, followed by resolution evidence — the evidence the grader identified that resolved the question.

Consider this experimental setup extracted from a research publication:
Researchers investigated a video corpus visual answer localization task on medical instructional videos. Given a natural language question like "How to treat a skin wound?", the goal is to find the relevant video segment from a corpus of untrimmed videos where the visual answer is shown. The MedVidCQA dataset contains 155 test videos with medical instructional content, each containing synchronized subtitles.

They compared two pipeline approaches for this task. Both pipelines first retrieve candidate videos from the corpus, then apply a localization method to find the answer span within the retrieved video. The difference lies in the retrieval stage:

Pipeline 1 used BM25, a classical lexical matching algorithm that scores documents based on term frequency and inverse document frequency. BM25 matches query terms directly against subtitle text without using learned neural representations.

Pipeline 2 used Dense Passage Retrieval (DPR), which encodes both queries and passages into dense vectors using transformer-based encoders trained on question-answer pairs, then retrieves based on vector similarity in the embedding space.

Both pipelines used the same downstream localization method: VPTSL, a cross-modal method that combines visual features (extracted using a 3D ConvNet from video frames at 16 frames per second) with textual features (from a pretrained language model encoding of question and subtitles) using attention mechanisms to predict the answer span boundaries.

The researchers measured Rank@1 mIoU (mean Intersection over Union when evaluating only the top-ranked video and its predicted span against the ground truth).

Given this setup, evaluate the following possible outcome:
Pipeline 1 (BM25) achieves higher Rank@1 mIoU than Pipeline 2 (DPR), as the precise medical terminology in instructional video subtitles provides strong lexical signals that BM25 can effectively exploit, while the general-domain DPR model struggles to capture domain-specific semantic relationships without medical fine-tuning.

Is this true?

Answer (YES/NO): NO